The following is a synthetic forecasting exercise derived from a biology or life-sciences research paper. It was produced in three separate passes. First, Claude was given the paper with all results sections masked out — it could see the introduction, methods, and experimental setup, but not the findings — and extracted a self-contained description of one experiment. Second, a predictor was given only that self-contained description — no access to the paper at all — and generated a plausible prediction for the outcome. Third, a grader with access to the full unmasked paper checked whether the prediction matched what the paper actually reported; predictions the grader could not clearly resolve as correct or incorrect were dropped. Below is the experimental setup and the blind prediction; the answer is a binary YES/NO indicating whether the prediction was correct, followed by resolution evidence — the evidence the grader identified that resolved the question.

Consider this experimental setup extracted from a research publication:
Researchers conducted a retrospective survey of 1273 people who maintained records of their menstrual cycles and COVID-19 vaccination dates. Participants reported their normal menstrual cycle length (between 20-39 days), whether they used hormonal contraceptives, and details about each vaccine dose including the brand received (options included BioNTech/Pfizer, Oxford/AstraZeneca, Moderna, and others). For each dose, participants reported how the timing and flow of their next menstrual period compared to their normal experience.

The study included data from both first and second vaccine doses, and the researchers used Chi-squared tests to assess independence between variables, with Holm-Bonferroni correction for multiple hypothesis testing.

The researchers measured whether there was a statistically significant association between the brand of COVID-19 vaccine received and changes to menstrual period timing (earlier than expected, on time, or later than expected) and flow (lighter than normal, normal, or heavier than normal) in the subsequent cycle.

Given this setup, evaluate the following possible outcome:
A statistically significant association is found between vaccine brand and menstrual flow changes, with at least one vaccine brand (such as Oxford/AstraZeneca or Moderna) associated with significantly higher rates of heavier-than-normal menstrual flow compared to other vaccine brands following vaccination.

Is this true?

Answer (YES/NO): NO